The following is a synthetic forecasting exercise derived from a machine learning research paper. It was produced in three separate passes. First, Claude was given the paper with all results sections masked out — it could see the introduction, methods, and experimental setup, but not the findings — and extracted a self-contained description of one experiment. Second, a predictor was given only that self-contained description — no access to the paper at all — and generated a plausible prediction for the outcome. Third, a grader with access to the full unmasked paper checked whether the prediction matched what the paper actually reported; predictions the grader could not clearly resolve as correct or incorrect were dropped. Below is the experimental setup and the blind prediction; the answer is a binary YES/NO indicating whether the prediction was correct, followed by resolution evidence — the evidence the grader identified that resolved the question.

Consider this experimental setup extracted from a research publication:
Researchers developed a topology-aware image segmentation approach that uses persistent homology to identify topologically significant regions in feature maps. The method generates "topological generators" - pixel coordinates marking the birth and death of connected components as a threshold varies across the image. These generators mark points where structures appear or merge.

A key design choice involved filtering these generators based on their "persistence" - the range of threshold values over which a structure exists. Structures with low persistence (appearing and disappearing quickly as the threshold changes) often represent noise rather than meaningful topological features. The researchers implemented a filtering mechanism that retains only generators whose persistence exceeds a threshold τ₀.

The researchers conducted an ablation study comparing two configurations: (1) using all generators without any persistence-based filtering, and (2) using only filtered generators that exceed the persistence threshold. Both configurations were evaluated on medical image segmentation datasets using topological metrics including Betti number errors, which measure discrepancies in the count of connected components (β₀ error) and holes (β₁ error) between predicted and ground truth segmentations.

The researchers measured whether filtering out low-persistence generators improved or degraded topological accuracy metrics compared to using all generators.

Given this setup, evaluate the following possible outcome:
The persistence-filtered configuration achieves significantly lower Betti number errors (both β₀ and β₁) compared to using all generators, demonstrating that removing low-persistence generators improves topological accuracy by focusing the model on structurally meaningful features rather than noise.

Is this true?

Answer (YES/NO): YES